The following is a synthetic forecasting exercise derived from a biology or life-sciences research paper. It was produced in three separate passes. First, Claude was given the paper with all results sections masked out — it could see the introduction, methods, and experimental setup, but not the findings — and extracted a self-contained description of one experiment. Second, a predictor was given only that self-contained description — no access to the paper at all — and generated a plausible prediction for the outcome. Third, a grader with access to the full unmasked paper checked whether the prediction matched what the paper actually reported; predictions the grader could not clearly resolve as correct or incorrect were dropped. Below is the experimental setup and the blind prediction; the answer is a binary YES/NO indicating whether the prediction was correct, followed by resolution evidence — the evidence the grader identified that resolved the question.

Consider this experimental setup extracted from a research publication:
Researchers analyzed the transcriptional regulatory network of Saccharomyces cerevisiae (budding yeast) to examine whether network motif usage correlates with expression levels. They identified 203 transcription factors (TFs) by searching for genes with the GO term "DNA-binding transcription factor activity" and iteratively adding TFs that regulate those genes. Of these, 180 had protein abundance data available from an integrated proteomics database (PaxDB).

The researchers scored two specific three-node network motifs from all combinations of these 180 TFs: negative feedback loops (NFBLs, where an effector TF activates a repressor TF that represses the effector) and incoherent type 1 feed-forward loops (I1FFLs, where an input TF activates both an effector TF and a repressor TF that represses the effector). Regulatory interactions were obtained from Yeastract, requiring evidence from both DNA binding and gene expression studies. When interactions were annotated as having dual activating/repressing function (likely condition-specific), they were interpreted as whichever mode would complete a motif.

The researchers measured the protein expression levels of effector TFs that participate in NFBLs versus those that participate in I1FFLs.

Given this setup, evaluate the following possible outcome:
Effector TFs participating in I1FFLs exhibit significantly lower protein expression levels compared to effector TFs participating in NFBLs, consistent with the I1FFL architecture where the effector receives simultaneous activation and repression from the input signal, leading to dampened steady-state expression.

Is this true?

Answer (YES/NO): YES